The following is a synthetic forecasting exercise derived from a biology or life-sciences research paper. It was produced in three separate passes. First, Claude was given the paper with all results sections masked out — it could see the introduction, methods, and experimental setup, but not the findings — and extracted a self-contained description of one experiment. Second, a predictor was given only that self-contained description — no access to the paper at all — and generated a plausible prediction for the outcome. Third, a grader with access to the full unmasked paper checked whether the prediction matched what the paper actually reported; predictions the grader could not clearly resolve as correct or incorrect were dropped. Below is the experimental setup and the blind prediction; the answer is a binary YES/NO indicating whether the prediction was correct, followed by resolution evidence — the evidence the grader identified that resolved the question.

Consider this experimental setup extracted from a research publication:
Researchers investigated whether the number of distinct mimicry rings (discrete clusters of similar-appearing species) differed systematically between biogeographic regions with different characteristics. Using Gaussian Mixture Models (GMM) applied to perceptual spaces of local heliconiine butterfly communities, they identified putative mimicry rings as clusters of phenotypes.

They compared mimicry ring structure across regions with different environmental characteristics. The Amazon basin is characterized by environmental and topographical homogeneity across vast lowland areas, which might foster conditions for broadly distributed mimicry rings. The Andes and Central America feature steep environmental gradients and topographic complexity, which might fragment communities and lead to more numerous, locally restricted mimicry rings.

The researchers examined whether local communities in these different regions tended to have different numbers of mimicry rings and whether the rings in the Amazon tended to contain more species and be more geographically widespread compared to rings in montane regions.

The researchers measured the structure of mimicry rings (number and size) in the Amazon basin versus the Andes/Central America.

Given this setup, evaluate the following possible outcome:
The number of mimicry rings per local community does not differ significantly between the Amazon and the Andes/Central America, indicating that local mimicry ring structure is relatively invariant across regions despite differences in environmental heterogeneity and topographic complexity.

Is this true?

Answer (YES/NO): NO